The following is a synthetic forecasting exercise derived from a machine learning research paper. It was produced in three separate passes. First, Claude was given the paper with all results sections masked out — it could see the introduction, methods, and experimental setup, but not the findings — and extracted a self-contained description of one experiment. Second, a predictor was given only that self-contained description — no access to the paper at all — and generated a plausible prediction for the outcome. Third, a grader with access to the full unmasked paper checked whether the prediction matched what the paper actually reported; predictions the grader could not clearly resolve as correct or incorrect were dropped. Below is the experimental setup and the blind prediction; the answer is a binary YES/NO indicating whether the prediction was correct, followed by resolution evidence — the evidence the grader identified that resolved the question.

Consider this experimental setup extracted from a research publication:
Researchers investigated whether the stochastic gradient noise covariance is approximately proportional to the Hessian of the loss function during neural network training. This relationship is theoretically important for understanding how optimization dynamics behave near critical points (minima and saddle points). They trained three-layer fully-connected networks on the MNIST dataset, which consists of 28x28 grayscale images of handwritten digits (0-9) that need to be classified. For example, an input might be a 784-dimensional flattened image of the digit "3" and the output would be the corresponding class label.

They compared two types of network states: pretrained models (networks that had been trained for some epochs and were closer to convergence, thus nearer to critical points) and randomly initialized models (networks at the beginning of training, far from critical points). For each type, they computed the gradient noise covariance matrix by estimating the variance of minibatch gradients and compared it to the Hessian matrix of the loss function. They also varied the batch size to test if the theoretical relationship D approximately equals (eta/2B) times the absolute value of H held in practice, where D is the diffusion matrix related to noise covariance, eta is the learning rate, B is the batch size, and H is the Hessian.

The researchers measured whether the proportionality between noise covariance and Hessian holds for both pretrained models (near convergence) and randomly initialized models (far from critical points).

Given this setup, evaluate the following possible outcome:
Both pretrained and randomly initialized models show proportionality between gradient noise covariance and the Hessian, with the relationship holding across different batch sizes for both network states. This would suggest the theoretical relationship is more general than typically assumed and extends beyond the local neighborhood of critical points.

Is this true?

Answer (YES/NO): YES